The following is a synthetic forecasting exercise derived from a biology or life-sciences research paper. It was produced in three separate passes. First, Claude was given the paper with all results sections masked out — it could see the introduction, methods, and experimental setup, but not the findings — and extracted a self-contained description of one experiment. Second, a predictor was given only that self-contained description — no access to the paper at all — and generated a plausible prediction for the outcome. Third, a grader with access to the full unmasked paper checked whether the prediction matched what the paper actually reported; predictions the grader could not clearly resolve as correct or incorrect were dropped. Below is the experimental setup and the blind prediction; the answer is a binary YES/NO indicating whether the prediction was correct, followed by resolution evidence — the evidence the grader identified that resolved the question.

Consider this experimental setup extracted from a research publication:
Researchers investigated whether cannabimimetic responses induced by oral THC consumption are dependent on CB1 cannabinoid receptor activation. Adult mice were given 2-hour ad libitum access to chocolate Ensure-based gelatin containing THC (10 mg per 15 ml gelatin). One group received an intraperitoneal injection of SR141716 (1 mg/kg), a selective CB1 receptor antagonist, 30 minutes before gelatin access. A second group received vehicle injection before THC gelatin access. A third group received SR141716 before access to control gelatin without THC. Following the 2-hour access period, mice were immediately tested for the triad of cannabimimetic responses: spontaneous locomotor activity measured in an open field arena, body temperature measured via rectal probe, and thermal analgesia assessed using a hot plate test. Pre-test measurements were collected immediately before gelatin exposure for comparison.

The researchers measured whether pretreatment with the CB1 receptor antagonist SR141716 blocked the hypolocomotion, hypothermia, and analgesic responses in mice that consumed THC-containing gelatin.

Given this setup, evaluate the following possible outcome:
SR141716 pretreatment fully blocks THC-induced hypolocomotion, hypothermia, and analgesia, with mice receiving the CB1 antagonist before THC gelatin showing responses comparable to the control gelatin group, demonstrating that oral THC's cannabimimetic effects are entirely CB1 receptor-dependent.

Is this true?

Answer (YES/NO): YES